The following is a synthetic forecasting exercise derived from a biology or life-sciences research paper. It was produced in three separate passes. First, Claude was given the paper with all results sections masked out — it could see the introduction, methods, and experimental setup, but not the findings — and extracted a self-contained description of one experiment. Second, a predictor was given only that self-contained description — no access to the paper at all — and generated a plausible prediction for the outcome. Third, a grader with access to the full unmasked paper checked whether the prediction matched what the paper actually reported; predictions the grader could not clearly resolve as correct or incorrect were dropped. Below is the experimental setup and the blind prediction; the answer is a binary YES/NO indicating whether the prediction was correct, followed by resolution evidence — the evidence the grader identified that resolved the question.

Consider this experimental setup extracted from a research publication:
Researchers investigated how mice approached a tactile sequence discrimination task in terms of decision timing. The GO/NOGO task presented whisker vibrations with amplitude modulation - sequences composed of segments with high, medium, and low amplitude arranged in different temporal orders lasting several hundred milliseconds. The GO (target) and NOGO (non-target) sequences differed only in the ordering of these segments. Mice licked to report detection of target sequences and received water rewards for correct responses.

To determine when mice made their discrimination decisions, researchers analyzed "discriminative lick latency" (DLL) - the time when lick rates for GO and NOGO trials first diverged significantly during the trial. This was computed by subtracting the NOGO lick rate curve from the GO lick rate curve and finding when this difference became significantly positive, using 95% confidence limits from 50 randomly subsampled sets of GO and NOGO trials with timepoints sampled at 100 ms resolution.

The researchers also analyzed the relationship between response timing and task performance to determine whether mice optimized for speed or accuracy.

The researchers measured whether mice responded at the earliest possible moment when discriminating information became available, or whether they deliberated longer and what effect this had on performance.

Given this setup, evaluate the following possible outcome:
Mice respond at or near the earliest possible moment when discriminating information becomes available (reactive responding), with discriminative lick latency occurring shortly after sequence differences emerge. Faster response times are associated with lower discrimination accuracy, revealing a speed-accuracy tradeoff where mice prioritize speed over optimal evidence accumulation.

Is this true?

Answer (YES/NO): NO